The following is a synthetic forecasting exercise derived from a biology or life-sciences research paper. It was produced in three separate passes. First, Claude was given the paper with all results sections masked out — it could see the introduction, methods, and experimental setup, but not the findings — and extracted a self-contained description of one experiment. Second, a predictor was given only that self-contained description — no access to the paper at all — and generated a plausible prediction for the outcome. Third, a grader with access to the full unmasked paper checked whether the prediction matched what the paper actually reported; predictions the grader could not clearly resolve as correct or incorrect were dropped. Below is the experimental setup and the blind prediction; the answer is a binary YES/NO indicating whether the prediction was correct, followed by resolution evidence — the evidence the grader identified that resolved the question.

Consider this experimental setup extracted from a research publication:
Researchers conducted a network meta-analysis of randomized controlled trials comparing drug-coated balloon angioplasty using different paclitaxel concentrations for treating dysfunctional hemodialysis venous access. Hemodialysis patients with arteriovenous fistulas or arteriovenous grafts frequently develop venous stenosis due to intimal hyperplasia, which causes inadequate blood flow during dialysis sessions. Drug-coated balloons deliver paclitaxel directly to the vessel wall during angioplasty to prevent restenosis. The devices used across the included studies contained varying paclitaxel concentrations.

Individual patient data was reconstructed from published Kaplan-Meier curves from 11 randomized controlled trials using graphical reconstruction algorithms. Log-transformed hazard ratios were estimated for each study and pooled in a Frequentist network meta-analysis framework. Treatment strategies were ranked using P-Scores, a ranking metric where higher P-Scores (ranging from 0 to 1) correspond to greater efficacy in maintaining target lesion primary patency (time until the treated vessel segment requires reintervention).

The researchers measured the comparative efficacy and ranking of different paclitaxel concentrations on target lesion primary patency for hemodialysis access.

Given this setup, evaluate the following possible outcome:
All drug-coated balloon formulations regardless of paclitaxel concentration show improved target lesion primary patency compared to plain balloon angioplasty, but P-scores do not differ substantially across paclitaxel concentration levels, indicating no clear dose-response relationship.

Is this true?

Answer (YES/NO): NO